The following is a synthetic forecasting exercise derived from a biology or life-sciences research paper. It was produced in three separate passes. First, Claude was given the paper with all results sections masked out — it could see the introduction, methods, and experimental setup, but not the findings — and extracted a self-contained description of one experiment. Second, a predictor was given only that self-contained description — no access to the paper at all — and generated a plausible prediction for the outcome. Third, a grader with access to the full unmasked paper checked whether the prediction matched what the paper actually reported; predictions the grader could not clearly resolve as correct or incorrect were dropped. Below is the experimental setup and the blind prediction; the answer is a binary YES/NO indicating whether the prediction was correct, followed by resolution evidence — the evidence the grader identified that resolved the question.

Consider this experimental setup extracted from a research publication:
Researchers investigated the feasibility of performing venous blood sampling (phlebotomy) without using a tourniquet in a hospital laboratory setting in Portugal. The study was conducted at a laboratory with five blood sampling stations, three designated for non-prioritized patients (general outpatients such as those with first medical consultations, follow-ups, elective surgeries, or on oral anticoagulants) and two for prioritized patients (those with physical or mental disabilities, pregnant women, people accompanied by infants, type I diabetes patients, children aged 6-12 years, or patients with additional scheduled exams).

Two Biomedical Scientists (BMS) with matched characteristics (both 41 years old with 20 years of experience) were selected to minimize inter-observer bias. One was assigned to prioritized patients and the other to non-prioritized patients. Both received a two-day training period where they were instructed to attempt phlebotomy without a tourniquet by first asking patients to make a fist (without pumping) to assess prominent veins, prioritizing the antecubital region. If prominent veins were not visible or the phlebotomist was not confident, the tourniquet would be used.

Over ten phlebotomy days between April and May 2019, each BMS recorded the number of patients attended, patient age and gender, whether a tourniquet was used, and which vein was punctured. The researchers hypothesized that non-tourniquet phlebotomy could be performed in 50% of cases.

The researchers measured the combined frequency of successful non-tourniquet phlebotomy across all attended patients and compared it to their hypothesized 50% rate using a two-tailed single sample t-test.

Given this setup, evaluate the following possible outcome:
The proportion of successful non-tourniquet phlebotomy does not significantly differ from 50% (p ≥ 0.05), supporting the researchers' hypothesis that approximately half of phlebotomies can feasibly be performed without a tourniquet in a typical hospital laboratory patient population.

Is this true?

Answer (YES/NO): YES